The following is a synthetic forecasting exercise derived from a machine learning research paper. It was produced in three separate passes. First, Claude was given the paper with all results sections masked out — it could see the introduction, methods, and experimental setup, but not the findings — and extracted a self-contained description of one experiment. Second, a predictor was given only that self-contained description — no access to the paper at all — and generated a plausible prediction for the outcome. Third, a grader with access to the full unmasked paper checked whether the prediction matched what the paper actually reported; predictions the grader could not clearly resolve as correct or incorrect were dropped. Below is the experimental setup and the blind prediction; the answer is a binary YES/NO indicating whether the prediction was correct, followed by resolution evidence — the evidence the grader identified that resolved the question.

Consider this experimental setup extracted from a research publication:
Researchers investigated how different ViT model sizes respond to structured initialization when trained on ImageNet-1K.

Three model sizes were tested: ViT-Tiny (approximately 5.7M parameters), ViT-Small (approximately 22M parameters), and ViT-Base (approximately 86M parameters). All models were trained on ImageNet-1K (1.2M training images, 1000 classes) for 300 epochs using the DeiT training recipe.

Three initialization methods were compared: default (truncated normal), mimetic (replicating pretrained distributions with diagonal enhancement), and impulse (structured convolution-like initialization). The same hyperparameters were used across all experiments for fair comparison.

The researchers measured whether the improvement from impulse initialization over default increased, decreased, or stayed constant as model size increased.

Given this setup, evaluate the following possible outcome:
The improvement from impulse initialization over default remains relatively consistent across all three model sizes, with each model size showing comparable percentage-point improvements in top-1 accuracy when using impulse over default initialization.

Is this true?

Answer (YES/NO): NO